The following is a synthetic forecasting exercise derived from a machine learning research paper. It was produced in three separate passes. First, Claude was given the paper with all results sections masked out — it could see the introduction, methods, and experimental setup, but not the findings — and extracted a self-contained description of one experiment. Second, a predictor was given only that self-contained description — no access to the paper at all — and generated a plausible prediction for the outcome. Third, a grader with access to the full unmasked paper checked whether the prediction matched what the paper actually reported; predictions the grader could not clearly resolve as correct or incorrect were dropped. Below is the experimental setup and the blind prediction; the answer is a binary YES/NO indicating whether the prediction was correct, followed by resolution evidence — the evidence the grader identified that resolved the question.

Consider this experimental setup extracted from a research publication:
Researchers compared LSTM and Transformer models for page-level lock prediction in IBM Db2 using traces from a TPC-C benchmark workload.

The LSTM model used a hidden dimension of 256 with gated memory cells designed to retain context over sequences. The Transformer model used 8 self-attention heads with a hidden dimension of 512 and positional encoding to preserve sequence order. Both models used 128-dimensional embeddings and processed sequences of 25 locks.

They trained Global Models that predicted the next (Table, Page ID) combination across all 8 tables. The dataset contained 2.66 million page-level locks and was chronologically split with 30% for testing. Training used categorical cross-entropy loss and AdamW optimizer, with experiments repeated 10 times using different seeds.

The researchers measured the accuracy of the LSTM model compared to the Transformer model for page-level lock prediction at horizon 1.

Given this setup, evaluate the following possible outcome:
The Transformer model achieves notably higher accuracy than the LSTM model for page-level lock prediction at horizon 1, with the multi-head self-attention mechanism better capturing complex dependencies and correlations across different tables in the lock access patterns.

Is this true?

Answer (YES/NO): NO